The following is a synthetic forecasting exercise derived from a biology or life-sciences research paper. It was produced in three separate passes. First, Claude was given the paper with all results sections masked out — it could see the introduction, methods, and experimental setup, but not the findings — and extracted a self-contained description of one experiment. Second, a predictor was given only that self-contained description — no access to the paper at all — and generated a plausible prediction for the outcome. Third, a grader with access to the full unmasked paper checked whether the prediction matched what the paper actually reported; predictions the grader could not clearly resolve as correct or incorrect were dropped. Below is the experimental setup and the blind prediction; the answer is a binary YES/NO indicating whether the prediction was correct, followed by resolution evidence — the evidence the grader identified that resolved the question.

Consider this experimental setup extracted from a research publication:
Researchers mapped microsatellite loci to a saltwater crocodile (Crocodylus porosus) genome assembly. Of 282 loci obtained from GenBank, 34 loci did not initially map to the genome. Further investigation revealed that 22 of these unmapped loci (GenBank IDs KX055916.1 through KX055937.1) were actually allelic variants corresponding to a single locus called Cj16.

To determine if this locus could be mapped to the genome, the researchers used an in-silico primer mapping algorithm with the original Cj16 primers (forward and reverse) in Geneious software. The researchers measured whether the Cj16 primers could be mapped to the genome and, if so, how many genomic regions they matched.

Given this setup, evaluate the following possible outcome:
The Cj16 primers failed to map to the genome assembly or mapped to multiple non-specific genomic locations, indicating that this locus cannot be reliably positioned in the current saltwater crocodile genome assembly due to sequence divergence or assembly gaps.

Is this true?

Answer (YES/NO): NO